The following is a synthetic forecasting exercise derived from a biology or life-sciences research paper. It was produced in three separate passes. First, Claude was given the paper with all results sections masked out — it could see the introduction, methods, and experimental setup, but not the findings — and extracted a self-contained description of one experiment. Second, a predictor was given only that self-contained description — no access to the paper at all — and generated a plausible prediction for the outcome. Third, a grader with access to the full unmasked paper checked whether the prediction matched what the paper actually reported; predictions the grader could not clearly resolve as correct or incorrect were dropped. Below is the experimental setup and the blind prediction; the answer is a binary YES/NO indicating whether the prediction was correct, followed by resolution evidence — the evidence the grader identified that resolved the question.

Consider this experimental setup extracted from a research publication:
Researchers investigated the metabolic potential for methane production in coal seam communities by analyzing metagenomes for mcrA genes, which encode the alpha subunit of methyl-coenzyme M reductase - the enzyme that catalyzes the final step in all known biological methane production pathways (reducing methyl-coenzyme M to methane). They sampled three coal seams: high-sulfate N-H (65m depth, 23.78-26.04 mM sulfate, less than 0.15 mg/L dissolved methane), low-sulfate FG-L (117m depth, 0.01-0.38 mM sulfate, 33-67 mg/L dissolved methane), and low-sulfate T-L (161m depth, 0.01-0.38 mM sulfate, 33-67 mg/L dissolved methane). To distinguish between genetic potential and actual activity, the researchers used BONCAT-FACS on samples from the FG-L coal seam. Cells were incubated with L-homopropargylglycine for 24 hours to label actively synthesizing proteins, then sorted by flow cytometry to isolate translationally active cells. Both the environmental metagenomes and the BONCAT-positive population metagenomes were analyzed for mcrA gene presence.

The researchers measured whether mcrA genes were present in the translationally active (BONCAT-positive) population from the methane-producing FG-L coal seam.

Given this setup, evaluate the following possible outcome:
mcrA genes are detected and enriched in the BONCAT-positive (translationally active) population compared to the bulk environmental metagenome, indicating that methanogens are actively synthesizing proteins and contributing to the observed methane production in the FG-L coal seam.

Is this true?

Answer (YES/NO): NO